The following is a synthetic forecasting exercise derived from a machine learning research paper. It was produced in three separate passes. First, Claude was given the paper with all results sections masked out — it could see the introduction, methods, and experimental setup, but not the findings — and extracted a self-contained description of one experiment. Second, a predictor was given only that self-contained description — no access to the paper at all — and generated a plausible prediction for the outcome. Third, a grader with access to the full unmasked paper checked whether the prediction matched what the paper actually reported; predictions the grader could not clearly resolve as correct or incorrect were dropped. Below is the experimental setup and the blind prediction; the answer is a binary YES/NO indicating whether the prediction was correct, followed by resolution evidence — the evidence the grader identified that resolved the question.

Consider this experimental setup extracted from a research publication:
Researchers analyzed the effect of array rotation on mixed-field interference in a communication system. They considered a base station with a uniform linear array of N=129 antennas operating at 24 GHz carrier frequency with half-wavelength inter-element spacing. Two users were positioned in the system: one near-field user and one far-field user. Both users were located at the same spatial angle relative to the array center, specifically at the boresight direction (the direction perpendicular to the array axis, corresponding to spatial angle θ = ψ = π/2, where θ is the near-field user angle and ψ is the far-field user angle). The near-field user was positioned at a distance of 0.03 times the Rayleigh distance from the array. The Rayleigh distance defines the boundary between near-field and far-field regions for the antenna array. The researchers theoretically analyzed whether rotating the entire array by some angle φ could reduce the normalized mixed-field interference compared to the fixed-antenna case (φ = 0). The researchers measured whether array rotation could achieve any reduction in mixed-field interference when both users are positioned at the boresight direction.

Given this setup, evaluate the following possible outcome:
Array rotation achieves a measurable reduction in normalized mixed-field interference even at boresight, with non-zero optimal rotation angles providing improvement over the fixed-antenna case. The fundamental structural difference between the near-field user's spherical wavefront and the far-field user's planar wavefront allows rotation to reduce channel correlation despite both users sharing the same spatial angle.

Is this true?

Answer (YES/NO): NO